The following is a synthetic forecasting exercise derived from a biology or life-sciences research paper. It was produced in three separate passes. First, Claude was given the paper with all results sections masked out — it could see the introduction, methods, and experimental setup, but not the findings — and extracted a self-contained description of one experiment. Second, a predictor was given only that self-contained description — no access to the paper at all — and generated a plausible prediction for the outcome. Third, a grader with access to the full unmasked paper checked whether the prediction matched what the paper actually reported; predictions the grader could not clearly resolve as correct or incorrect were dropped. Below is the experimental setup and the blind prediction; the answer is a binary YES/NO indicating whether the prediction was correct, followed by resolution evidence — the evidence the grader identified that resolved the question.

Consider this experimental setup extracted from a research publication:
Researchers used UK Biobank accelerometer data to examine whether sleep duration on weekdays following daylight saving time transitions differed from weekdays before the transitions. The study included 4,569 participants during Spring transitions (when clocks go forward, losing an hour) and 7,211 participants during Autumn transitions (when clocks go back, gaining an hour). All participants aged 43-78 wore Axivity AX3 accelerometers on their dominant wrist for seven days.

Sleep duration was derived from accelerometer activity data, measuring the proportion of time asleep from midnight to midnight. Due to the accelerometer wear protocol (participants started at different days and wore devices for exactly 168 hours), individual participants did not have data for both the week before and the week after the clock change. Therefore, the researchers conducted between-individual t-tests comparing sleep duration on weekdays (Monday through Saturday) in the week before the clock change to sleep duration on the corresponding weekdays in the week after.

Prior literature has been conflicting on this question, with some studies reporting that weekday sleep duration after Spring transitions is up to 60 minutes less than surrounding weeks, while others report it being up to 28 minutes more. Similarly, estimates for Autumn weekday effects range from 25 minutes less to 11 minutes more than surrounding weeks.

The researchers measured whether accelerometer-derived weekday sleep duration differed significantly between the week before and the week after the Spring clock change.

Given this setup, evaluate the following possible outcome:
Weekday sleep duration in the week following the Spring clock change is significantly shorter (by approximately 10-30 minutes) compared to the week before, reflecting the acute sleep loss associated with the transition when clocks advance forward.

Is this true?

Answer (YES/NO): NO